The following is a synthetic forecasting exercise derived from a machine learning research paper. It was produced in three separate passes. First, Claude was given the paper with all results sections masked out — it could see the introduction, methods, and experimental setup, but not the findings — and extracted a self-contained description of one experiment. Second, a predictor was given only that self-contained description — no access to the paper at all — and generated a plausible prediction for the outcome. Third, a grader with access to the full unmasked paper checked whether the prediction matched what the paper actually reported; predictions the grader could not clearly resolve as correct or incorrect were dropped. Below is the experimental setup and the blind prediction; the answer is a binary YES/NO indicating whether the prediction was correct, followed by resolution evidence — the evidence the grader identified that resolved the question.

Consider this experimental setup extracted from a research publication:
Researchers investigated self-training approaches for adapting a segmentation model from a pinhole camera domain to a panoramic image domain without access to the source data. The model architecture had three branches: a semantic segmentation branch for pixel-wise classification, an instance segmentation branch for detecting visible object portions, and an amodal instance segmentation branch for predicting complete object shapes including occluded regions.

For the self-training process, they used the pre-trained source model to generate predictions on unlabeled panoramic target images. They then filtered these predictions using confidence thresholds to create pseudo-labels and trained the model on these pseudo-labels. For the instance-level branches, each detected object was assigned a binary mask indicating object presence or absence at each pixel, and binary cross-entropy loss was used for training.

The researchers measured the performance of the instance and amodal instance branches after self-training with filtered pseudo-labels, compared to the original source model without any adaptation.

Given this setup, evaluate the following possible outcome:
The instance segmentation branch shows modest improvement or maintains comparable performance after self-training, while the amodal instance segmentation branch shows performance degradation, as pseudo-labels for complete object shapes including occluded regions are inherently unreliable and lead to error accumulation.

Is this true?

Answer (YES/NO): NO